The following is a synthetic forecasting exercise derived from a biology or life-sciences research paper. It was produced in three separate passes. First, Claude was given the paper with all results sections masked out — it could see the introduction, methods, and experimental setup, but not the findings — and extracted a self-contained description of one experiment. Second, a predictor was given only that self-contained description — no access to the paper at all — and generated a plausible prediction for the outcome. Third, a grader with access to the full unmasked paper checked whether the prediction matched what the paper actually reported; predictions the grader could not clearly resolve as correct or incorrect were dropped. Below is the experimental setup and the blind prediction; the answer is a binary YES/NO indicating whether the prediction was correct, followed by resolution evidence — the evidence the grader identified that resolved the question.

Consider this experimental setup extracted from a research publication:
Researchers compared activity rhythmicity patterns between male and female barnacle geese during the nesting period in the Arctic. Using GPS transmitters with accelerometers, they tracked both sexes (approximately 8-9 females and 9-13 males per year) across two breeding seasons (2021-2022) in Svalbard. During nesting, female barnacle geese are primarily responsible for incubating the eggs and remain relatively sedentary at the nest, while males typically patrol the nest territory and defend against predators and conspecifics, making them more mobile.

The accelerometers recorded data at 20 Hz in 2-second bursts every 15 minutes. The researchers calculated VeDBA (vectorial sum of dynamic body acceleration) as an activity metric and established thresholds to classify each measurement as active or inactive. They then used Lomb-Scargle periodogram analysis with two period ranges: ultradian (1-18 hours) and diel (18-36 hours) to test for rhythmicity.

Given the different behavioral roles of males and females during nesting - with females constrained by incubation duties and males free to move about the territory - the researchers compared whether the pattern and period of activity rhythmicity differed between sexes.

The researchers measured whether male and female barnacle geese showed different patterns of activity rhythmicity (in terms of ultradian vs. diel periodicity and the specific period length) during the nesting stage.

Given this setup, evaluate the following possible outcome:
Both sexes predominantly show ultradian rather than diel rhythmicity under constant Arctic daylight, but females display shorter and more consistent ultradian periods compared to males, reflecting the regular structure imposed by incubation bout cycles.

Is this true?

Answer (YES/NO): NO